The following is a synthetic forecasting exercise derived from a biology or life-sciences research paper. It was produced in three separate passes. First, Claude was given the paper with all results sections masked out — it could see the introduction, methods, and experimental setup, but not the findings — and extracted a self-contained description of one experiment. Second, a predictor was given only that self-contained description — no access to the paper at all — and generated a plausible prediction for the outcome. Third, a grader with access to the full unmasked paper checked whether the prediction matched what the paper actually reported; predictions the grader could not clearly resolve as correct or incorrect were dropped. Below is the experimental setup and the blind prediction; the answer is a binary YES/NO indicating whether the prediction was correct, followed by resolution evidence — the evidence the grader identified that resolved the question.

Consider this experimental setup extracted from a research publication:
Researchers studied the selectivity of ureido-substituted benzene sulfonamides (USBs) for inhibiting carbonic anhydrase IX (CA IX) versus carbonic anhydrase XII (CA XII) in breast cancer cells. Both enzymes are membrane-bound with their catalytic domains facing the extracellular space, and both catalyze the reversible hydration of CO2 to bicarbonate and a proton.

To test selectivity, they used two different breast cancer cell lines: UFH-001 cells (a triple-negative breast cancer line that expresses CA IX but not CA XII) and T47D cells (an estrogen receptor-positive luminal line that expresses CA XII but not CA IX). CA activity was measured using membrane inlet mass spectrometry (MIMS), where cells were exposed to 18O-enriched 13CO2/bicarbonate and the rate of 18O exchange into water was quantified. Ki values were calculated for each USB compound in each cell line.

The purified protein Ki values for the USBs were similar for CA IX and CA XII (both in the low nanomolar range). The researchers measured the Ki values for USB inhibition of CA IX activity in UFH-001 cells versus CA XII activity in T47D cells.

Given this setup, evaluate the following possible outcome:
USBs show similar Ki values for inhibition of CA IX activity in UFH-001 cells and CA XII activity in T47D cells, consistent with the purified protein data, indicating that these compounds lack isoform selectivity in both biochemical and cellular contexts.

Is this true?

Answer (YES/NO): NO